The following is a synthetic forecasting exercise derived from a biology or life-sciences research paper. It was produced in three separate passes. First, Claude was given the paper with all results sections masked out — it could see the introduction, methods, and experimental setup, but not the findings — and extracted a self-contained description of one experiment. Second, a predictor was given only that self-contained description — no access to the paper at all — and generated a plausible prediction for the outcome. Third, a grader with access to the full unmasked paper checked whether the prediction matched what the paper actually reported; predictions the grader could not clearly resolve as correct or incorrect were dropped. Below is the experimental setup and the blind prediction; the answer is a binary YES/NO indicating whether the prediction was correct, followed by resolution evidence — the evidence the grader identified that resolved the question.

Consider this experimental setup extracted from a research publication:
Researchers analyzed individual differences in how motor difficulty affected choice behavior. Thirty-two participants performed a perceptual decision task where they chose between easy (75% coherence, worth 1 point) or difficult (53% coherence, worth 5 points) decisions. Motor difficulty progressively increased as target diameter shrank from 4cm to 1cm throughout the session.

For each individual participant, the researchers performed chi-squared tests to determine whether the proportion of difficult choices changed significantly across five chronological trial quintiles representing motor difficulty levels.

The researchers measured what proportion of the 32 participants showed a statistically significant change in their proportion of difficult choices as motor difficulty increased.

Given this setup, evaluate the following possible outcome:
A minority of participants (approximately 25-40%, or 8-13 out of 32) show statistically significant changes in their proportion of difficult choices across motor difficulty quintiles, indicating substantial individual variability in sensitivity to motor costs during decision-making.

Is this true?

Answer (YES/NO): NO